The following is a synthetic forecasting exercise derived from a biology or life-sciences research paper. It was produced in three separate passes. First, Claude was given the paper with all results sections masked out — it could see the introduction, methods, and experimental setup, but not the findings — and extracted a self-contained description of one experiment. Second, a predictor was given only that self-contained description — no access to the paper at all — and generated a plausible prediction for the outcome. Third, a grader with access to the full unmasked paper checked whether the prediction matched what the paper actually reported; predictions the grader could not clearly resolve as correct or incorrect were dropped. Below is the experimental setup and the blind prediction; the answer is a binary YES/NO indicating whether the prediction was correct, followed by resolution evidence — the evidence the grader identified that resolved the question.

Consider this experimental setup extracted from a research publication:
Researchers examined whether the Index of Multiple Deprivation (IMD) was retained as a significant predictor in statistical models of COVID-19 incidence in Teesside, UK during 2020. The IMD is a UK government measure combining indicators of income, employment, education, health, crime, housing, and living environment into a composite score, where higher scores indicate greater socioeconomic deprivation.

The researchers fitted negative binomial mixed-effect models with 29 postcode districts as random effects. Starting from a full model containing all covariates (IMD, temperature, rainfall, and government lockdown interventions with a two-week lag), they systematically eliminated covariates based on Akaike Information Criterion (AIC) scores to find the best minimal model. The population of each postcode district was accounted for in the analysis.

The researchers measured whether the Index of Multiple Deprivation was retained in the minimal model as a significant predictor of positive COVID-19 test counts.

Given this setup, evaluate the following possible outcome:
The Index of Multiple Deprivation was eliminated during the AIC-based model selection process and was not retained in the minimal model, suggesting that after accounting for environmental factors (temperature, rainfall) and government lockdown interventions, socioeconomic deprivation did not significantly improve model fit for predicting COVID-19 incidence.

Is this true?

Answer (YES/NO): NO